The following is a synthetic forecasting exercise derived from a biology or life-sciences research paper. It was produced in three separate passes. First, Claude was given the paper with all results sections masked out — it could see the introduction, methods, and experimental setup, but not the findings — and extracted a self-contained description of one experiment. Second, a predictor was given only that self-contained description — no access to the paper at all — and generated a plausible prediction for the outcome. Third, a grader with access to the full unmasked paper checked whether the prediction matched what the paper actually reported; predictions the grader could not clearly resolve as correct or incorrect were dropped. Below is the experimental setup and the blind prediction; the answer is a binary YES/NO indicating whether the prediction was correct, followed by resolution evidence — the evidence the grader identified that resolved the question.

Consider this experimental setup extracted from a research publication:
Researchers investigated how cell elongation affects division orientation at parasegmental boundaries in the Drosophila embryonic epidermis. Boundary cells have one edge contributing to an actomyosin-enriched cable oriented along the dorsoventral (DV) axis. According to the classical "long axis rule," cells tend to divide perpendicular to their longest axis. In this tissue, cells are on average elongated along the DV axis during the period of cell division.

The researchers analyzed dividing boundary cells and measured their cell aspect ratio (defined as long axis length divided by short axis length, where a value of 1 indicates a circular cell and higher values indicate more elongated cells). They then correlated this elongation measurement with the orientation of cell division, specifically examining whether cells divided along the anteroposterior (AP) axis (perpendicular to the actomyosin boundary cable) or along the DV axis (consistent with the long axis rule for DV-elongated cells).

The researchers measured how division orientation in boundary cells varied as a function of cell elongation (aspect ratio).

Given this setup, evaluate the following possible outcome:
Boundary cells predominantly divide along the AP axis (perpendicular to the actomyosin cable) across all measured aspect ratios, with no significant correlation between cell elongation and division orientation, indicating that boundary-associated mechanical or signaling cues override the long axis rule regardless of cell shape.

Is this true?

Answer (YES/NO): NO